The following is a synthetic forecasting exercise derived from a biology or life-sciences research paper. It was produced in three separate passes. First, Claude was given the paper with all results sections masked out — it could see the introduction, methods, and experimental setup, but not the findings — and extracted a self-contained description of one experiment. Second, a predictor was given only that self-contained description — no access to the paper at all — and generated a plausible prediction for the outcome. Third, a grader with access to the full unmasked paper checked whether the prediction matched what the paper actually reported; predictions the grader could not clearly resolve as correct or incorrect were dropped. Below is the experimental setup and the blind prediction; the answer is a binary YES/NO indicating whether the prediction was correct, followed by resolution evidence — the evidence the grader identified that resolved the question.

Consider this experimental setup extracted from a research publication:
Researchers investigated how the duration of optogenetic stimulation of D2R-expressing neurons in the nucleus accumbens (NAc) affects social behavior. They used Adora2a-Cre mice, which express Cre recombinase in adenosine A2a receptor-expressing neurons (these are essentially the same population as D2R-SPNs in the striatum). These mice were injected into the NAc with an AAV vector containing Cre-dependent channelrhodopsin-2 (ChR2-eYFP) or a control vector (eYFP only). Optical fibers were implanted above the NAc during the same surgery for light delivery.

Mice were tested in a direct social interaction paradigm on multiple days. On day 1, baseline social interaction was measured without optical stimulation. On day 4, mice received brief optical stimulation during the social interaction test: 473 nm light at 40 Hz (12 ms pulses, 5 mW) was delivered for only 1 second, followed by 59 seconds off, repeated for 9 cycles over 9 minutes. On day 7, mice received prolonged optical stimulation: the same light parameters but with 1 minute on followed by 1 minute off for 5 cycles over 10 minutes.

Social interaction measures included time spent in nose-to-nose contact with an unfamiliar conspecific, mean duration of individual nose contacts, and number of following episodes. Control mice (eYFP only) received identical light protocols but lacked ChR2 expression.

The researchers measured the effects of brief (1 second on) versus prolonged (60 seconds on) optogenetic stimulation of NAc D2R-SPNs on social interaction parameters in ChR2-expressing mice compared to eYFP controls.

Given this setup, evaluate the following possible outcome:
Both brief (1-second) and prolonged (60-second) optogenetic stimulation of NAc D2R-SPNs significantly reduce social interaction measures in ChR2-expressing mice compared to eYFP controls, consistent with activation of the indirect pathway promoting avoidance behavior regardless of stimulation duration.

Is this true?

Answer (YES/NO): NO